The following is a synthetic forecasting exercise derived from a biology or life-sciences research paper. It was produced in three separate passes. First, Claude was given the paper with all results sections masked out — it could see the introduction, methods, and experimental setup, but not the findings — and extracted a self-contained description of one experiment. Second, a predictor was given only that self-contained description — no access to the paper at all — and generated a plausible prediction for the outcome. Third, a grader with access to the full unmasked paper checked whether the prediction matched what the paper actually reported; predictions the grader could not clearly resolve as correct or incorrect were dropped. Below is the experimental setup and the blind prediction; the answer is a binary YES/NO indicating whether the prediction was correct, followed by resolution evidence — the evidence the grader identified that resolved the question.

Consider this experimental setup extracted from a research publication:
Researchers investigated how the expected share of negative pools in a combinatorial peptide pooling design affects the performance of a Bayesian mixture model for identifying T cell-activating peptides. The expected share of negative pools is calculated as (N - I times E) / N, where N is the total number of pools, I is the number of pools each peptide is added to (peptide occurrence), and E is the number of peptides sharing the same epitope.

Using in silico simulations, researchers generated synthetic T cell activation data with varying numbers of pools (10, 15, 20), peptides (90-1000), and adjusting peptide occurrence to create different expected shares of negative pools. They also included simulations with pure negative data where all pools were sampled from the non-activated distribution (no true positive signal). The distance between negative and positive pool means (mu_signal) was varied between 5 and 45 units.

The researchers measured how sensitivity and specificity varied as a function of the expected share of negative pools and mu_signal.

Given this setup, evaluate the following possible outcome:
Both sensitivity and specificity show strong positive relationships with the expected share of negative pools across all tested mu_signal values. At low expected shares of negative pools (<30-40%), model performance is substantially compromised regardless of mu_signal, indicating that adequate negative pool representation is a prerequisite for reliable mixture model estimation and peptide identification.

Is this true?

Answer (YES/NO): NO